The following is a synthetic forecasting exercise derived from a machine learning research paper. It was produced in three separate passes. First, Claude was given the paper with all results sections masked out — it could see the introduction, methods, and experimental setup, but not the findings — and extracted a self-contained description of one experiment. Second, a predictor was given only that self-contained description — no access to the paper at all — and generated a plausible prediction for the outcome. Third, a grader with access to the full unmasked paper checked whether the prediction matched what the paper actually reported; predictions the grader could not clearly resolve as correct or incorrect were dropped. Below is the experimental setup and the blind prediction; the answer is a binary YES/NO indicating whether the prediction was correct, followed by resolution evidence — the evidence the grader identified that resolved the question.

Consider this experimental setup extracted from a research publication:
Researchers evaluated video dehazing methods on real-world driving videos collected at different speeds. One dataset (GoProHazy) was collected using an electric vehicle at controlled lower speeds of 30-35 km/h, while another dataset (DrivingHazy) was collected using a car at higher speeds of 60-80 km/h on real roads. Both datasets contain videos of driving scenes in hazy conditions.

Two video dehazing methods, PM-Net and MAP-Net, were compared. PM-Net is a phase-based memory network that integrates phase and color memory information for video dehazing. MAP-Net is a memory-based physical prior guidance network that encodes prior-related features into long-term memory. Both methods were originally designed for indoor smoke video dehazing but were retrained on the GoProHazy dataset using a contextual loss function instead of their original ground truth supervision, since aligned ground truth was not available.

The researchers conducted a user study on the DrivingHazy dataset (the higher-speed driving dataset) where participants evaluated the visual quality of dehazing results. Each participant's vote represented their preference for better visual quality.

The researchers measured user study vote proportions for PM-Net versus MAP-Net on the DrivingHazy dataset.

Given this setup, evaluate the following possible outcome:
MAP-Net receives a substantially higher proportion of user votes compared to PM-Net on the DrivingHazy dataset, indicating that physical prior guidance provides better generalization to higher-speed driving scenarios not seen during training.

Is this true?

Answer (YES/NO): NO